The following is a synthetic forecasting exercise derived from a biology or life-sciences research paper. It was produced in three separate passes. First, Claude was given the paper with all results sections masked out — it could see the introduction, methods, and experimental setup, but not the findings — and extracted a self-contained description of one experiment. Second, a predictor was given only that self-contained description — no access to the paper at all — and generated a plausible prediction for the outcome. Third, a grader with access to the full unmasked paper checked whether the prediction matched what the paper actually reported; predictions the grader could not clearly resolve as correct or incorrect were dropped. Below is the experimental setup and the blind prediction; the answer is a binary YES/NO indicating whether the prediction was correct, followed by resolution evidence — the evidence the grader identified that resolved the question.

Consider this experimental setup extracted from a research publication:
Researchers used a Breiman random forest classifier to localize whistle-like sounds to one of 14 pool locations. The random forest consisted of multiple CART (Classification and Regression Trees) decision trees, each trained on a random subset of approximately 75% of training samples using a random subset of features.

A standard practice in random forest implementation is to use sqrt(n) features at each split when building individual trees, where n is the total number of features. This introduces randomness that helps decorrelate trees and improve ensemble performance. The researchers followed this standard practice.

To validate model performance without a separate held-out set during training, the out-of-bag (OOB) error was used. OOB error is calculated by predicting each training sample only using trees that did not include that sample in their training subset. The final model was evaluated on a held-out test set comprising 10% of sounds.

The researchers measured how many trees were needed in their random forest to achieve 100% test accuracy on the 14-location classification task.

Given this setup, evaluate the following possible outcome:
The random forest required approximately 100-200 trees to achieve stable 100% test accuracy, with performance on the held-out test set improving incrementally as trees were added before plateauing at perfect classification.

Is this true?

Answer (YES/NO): YES